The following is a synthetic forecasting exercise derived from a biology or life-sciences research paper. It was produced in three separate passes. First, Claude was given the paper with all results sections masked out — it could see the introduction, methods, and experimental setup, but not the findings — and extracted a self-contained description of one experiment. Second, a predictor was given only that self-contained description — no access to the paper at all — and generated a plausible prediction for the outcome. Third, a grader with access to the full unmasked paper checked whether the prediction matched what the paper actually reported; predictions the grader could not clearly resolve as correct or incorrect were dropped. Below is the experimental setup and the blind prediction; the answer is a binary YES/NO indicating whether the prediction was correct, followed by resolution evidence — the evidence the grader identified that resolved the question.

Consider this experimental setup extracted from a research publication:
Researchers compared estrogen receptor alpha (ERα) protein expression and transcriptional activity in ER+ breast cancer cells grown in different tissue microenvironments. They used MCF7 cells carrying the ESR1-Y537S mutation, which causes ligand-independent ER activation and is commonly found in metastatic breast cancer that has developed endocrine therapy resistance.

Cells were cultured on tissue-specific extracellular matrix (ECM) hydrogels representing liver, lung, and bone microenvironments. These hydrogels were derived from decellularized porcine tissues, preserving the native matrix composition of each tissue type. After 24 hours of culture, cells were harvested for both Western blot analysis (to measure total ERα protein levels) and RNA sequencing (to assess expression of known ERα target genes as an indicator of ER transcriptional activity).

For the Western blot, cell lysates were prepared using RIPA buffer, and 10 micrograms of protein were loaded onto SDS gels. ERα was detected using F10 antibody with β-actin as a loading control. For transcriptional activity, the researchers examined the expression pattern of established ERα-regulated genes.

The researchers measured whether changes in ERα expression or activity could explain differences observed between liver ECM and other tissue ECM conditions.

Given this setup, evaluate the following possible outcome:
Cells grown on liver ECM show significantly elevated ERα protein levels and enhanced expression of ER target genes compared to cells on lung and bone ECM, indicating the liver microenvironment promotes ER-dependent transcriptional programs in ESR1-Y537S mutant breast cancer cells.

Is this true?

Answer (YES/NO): NO